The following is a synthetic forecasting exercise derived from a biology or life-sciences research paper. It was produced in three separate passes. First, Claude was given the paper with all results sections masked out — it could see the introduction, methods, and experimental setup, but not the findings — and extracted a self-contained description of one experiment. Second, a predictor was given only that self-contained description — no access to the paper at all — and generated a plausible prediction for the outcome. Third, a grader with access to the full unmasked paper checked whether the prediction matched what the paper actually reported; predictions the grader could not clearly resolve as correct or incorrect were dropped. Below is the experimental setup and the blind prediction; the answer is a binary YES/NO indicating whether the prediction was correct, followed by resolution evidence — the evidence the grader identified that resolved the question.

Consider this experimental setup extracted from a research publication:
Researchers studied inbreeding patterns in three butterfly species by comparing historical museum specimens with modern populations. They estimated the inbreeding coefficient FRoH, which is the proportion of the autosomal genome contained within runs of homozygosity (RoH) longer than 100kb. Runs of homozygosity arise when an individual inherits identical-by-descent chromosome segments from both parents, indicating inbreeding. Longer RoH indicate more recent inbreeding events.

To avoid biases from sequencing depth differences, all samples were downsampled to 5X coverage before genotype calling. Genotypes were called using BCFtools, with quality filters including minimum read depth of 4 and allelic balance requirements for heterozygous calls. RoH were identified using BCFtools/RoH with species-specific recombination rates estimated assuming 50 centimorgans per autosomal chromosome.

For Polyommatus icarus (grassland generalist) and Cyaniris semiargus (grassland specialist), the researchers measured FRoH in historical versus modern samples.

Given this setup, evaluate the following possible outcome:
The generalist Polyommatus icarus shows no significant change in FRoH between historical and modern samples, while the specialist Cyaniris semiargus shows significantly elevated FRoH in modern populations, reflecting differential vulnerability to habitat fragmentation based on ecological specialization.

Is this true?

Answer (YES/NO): YES